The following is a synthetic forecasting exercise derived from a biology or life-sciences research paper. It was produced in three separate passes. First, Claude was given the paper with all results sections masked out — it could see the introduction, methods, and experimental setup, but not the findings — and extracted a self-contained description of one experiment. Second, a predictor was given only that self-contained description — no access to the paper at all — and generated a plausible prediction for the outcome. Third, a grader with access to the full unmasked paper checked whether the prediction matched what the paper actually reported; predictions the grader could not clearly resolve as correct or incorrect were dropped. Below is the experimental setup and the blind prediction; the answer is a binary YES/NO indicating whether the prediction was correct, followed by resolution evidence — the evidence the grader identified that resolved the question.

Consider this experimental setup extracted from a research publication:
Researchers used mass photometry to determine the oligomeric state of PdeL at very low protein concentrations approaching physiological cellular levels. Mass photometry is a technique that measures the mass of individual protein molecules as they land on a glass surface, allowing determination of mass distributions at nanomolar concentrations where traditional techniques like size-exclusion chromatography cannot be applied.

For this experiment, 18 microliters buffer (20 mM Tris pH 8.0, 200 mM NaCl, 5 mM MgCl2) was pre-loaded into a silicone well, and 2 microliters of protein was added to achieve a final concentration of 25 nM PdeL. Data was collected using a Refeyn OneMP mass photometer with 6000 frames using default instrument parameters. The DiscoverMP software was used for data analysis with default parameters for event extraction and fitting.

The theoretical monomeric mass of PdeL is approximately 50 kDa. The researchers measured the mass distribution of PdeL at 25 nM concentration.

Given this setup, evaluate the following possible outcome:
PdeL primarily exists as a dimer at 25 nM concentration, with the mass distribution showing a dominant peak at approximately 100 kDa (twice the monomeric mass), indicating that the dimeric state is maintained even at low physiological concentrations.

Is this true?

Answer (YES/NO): YES